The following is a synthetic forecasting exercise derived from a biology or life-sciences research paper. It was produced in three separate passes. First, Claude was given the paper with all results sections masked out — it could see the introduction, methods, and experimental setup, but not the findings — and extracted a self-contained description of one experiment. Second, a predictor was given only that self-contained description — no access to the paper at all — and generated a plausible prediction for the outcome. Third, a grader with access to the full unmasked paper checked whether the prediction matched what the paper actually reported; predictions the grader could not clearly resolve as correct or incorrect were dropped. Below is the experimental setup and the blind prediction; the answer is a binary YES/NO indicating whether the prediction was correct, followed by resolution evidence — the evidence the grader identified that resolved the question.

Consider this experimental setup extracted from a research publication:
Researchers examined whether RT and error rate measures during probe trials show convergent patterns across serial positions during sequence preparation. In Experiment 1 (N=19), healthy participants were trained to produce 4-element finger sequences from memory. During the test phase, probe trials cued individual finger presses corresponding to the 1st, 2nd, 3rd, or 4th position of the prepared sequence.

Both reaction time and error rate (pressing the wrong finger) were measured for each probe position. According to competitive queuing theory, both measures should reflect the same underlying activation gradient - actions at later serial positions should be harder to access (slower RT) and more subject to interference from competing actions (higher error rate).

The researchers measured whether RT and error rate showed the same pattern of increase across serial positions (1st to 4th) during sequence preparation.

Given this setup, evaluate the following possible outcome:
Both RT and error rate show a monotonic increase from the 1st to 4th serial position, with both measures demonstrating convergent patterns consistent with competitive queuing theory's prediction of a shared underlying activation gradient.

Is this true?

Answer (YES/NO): NO